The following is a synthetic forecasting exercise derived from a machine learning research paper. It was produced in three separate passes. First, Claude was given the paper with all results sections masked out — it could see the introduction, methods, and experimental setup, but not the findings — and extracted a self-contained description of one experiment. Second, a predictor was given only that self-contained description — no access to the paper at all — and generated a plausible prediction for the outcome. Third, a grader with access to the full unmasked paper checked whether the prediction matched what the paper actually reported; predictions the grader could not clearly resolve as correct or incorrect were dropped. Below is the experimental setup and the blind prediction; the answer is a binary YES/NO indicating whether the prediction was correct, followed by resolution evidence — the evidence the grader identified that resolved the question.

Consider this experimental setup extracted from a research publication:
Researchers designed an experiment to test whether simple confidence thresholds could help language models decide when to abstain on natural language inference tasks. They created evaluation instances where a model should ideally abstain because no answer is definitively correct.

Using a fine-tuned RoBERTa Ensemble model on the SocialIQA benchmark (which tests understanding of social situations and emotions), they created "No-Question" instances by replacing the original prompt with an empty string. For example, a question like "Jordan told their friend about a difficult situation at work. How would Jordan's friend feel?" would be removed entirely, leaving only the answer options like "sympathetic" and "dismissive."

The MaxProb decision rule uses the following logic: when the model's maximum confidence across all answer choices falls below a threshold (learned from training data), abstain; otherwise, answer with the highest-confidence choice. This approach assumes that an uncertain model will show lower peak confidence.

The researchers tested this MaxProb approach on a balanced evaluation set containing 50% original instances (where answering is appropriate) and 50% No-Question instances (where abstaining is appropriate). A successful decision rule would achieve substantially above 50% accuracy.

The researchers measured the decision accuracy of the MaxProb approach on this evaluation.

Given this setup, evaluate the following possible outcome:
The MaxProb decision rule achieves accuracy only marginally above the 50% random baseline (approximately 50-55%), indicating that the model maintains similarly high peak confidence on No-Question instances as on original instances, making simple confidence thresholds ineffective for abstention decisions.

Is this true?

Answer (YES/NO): YES